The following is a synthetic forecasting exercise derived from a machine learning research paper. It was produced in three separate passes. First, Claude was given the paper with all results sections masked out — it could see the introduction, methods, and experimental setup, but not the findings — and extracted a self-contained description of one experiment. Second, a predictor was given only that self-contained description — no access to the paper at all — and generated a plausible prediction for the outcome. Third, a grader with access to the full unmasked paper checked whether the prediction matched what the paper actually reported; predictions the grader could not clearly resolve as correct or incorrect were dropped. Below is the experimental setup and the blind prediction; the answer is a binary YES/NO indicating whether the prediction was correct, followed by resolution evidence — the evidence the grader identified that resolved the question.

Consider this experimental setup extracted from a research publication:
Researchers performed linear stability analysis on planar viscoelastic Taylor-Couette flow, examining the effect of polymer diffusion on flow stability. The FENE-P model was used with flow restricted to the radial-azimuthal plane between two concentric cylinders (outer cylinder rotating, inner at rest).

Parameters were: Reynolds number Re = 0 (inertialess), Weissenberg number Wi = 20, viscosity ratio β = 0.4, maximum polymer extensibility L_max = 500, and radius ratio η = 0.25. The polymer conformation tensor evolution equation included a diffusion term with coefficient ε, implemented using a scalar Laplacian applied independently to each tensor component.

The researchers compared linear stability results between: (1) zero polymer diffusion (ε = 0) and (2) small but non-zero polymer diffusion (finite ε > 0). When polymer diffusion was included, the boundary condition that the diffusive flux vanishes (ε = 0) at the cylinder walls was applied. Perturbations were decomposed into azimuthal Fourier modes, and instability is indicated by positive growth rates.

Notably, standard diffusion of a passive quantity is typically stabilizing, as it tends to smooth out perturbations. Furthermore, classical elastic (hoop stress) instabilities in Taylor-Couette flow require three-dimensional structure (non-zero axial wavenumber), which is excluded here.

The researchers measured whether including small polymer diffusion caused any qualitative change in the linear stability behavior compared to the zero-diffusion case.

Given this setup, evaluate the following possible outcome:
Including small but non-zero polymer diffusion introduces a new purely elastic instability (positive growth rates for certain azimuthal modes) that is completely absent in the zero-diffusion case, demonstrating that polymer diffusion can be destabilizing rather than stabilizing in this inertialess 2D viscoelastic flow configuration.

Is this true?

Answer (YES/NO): YES